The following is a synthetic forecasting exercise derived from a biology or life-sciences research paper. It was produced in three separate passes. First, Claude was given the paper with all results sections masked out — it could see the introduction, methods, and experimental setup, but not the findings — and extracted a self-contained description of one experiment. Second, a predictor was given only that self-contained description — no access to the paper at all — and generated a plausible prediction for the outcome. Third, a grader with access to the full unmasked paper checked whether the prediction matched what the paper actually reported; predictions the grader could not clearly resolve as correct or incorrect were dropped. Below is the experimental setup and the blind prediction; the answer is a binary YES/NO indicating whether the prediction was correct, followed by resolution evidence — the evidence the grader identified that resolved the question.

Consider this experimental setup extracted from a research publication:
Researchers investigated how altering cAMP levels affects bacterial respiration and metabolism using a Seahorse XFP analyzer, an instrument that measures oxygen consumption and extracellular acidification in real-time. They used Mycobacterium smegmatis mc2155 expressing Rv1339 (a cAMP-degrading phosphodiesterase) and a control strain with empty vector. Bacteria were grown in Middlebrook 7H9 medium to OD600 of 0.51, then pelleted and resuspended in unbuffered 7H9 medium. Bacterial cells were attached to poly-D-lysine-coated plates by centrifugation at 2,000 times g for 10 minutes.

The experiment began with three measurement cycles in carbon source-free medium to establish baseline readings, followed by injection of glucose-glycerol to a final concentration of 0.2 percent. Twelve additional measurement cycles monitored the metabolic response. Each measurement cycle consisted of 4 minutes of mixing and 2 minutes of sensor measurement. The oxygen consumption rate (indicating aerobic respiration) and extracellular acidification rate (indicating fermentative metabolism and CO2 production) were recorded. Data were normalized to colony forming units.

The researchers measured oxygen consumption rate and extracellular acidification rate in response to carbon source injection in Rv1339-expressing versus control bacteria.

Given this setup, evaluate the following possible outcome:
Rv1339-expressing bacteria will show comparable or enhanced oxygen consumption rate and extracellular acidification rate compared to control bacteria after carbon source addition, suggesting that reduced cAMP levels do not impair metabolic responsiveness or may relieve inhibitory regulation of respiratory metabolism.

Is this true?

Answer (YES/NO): YES